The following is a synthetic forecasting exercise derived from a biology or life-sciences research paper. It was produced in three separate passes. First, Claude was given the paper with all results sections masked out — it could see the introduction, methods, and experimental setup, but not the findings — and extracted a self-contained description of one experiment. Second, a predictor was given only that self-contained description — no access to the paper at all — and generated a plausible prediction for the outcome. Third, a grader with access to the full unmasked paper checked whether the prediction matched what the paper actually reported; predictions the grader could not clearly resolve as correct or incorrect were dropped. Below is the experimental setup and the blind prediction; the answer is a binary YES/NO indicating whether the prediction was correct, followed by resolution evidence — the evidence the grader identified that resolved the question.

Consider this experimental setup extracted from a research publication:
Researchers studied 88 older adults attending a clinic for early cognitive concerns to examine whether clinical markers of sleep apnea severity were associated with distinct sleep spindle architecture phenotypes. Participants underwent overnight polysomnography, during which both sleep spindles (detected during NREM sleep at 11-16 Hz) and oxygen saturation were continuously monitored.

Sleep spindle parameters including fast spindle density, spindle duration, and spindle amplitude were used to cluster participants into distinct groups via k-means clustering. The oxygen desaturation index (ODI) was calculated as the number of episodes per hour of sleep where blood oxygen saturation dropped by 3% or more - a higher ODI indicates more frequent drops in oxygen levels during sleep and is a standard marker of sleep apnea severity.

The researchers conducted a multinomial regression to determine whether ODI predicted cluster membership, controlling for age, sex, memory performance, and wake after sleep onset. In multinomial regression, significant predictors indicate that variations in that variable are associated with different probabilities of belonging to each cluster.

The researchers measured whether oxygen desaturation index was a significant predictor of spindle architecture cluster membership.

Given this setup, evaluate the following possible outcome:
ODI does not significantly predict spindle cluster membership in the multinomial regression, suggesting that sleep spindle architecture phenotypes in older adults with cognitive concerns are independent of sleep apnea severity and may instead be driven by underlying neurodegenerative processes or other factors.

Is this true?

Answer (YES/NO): NO